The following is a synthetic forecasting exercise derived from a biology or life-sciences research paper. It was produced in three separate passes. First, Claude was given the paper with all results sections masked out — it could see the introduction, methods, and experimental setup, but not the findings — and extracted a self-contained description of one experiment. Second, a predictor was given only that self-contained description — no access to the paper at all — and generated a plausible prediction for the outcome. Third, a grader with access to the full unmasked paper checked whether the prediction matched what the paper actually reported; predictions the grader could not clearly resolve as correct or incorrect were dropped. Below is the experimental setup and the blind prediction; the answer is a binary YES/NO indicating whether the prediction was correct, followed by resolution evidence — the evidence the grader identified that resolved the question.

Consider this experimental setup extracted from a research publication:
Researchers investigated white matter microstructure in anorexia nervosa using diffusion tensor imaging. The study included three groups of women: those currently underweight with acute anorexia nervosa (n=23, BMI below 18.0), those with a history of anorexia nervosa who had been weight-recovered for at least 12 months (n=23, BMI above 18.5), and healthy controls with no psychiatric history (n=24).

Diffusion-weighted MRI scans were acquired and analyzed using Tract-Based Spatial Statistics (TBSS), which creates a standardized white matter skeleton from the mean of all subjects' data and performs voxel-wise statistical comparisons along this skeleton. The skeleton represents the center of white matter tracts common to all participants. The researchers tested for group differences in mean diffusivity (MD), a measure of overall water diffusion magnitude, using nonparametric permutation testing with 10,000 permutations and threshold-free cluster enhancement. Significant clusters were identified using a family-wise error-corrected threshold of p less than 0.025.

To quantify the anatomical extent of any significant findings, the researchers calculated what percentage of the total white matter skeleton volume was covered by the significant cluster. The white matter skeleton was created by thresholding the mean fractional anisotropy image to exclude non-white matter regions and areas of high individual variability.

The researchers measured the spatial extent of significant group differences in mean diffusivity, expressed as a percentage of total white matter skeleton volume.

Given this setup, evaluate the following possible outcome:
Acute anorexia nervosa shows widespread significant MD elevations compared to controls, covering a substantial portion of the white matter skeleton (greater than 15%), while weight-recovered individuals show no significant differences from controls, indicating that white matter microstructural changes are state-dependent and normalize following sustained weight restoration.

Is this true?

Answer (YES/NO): NO